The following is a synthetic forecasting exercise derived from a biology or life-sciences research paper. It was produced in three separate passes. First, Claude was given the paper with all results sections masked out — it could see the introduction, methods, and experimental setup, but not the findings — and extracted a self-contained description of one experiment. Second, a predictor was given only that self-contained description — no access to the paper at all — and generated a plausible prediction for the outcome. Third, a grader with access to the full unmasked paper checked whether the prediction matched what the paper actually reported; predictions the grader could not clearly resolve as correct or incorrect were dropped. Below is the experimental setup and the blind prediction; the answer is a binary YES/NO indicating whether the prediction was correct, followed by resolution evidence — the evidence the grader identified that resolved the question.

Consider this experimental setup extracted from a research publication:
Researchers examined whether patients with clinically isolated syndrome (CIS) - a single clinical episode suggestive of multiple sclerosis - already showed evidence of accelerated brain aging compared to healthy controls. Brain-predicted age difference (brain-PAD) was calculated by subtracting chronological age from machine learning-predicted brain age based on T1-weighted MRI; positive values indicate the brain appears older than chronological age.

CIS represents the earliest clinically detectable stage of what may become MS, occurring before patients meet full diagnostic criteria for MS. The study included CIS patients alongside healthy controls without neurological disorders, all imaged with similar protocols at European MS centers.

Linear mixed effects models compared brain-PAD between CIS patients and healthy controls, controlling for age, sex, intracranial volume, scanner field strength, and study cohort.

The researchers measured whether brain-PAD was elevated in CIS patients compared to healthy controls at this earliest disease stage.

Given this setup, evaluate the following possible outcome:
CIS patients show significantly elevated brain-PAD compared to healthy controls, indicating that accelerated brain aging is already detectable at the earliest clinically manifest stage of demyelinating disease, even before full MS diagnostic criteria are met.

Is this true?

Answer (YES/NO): YES